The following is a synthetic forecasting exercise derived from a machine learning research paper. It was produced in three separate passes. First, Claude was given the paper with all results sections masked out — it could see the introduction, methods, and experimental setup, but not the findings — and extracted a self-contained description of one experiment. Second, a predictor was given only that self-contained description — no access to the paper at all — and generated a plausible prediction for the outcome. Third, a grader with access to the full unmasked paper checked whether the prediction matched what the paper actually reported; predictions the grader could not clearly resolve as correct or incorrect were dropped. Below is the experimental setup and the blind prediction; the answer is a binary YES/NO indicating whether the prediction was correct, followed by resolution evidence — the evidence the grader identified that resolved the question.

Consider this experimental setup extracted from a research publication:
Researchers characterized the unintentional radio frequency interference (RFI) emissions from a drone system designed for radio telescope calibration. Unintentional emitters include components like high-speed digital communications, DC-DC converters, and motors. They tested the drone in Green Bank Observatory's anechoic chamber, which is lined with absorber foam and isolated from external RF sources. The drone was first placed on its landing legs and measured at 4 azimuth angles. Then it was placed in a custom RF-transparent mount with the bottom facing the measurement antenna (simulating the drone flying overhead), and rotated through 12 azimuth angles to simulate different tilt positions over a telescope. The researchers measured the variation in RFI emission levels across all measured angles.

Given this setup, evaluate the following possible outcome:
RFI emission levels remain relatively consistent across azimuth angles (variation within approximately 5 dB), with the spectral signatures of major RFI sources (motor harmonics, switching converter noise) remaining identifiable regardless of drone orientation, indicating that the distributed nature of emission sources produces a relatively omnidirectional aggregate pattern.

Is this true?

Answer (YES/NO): NO